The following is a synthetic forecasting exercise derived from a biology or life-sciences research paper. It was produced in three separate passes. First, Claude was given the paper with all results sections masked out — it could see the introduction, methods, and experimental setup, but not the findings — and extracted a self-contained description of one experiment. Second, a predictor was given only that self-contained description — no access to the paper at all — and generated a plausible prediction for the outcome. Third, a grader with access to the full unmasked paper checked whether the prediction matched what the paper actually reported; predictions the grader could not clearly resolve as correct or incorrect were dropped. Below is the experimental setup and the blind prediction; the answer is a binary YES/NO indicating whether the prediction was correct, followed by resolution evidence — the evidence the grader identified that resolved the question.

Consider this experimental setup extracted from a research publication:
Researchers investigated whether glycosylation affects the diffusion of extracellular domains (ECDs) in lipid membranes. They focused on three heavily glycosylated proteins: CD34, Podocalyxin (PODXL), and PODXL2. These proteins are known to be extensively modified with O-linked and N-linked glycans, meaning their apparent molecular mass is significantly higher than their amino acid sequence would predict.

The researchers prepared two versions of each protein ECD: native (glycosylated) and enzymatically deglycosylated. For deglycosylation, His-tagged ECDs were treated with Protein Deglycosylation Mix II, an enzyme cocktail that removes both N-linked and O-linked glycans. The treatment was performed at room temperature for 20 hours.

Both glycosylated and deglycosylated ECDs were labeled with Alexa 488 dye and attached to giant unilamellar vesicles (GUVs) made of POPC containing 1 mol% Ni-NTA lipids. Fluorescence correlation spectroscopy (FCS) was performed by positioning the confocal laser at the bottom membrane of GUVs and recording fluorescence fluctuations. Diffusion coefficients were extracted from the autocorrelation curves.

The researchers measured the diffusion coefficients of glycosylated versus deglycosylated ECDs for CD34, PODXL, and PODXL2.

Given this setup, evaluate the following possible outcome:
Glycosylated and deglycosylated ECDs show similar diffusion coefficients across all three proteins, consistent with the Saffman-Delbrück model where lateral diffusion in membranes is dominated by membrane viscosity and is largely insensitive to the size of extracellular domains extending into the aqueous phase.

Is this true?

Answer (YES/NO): NO